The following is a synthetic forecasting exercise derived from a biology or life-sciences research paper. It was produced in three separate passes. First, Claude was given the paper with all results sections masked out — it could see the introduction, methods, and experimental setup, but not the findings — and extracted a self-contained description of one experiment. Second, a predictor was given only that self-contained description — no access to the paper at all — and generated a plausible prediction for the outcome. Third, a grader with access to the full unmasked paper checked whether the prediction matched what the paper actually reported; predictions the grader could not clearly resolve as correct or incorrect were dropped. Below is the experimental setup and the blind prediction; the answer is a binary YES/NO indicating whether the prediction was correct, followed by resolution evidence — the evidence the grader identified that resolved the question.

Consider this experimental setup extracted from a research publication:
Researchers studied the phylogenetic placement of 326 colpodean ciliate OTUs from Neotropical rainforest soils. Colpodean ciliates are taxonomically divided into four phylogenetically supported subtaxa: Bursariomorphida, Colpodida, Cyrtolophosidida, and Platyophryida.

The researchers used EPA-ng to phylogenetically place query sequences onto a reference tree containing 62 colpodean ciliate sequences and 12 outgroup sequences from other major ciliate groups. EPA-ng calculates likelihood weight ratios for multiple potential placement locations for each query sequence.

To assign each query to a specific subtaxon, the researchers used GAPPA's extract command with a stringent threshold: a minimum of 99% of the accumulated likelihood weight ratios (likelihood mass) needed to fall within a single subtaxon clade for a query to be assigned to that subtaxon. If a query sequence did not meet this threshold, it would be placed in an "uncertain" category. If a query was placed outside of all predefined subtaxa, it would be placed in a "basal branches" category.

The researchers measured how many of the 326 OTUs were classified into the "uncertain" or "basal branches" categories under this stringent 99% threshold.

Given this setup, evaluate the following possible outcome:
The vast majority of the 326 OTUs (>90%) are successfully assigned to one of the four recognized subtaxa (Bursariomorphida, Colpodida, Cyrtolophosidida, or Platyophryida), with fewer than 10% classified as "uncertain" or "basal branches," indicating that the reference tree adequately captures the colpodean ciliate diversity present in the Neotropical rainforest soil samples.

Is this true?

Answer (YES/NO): YES